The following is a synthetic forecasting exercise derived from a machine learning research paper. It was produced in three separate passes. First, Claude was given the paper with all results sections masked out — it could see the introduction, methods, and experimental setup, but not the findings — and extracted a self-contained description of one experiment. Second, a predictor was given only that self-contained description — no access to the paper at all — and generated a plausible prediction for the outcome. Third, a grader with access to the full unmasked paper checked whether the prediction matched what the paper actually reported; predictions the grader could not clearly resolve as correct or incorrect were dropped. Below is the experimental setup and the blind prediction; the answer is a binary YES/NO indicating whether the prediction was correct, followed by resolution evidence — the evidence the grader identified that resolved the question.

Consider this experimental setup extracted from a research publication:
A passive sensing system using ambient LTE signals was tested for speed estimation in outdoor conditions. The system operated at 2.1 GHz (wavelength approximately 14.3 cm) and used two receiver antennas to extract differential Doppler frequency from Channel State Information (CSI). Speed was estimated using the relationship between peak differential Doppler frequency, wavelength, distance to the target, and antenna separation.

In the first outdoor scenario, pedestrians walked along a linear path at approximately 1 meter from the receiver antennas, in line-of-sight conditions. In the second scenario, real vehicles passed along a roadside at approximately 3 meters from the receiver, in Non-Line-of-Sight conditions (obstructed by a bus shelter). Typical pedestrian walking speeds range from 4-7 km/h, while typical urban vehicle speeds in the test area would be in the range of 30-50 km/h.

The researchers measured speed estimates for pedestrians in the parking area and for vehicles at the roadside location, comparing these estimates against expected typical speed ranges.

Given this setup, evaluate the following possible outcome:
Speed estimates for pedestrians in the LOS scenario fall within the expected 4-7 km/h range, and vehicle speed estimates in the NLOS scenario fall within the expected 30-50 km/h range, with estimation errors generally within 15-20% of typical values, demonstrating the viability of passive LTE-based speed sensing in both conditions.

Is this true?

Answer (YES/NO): NO